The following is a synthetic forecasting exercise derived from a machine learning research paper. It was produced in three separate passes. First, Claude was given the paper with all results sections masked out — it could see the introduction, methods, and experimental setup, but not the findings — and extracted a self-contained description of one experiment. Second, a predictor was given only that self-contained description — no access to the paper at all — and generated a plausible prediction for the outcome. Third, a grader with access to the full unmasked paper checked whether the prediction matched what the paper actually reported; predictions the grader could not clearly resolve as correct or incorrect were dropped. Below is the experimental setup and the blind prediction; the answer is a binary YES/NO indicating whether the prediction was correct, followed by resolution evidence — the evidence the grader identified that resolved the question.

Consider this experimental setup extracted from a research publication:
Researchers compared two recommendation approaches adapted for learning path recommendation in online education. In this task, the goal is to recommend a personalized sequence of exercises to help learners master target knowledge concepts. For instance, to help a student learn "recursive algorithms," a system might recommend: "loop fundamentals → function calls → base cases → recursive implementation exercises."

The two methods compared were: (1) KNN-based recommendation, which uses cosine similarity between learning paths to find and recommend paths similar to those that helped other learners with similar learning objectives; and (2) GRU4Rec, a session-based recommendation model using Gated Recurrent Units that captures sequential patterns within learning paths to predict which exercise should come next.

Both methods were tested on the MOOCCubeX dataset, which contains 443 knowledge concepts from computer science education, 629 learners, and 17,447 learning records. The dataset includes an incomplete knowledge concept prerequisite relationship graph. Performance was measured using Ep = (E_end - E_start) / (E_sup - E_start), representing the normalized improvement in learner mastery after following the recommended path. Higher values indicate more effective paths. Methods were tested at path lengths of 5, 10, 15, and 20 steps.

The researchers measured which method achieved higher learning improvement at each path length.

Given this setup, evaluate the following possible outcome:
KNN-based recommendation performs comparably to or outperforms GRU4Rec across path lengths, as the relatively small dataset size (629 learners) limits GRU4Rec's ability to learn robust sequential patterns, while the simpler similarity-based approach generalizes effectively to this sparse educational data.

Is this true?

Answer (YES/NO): NO